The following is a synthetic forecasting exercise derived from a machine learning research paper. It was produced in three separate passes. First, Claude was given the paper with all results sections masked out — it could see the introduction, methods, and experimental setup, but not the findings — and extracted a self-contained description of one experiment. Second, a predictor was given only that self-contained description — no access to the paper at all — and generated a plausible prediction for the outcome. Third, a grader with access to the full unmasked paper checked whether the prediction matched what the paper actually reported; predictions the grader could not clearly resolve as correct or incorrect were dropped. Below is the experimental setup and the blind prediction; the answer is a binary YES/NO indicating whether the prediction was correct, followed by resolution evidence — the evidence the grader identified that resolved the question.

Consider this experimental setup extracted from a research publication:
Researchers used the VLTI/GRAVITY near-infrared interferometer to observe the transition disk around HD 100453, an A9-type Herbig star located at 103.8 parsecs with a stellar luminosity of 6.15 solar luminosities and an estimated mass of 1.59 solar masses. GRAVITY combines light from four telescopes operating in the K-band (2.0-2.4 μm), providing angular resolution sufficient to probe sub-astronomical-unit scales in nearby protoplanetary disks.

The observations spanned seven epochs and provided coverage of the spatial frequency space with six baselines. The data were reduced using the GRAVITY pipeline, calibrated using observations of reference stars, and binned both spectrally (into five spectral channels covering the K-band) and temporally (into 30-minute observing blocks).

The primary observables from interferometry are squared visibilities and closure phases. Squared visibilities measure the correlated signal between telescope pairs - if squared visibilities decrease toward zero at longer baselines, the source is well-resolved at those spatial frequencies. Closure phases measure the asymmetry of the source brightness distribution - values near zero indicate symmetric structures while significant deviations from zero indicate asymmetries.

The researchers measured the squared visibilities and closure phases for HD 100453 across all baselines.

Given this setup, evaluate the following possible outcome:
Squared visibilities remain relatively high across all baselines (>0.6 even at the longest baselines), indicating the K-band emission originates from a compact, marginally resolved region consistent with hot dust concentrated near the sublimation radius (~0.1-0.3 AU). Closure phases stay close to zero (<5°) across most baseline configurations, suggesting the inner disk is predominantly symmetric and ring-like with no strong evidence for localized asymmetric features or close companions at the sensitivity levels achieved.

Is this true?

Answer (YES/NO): NO